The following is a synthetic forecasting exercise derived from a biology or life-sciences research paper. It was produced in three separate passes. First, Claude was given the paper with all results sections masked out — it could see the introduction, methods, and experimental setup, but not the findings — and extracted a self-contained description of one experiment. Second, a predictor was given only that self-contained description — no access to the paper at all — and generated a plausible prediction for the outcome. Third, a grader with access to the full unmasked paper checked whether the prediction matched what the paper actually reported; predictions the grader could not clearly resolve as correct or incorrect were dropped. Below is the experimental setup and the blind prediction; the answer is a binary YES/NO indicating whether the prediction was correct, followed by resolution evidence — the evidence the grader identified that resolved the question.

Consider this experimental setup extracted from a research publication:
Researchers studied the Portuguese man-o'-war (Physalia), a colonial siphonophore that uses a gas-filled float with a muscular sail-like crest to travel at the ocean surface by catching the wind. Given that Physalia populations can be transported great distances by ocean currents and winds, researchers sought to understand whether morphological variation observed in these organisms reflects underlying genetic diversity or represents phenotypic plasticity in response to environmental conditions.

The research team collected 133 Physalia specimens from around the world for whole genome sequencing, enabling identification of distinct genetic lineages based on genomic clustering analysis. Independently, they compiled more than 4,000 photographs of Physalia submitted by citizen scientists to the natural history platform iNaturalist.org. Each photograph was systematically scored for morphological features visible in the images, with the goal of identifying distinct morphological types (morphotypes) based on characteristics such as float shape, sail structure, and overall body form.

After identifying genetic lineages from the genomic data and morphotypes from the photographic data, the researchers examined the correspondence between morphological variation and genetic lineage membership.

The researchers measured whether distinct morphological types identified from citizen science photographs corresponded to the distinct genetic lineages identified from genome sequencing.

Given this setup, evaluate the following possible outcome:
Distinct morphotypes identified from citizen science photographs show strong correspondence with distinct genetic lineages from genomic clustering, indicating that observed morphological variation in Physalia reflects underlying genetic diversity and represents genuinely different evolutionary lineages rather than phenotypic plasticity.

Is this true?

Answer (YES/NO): YES